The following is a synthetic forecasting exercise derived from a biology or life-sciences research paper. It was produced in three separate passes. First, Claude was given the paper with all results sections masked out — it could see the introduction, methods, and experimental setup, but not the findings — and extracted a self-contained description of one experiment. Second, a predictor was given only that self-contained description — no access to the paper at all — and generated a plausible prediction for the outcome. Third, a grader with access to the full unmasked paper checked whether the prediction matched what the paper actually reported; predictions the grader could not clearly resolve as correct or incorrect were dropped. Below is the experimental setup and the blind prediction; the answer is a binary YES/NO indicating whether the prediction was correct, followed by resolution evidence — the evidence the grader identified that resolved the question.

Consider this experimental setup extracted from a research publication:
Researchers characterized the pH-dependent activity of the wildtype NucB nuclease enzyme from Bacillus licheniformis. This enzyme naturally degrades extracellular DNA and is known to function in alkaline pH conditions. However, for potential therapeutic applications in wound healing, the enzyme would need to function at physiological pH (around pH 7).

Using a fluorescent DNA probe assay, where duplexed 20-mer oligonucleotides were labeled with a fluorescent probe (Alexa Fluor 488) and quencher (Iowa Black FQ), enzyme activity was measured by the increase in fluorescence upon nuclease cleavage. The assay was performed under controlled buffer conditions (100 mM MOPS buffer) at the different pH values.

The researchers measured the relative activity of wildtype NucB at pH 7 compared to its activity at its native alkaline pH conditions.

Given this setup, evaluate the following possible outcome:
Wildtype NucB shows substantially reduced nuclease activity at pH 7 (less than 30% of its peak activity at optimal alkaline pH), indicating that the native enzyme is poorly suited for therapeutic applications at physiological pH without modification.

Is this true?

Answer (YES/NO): YES